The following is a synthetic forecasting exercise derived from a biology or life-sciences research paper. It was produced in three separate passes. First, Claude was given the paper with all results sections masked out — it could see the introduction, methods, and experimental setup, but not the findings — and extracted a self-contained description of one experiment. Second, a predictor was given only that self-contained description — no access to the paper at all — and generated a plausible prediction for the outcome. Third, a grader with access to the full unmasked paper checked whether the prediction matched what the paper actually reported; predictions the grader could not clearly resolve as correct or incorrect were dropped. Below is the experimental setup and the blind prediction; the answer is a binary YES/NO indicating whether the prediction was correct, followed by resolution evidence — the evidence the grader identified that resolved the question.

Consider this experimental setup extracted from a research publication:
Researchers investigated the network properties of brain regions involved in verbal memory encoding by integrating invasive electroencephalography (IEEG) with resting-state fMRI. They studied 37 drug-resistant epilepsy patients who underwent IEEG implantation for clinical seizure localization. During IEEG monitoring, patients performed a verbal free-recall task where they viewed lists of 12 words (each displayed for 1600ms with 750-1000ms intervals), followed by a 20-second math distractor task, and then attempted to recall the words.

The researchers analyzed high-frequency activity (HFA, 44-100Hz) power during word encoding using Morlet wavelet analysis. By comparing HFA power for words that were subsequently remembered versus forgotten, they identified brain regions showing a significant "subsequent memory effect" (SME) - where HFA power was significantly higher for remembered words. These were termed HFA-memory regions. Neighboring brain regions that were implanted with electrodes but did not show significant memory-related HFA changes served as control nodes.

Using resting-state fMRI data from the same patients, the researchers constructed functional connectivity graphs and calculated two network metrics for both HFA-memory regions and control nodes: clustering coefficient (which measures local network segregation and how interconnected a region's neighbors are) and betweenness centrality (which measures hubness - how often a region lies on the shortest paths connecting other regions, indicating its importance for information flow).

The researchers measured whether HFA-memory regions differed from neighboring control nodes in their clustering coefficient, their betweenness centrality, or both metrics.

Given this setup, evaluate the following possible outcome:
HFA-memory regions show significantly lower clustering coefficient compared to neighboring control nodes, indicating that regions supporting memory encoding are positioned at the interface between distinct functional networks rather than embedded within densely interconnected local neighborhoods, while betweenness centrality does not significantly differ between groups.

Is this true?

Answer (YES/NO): NO